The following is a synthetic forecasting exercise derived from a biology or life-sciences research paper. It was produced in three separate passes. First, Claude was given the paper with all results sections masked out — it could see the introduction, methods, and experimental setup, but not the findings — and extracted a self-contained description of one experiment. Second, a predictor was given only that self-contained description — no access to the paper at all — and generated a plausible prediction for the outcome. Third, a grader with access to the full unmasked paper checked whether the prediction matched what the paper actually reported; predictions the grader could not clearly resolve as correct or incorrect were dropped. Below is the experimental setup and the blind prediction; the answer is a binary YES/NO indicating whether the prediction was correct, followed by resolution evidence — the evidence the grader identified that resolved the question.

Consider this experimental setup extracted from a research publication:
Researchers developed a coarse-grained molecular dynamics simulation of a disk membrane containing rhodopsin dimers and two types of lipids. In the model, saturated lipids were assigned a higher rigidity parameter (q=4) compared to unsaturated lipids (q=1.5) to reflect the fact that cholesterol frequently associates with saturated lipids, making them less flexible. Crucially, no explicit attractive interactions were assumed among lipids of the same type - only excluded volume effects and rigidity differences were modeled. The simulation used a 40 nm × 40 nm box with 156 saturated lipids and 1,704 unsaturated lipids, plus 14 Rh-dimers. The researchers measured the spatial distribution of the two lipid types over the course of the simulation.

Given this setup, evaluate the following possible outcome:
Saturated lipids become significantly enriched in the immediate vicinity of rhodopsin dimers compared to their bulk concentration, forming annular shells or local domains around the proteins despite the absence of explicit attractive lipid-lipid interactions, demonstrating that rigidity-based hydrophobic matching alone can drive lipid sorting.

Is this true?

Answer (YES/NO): NO